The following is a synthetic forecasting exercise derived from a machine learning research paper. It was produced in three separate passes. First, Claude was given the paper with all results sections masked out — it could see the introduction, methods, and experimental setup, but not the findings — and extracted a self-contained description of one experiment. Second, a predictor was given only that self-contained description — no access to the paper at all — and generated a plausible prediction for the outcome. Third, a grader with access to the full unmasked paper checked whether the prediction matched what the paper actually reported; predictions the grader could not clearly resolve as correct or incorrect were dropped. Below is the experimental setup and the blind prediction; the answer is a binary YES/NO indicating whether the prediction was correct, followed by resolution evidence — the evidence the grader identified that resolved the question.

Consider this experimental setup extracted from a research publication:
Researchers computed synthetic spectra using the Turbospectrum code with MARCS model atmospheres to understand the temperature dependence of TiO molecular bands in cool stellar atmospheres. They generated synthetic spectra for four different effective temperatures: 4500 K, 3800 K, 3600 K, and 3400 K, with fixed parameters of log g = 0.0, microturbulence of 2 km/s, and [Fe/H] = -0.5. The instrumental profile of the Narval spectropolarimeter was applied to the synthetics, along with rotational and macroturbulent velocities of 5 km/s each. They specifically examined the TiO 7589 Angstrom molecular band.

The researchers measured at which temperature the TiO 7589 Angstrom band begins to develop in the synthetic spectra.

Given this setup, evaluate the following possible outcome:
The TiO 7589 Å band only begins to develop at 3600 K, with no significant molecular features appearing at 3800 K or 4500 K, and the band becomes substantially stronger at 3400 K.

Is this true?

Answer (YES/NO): YES